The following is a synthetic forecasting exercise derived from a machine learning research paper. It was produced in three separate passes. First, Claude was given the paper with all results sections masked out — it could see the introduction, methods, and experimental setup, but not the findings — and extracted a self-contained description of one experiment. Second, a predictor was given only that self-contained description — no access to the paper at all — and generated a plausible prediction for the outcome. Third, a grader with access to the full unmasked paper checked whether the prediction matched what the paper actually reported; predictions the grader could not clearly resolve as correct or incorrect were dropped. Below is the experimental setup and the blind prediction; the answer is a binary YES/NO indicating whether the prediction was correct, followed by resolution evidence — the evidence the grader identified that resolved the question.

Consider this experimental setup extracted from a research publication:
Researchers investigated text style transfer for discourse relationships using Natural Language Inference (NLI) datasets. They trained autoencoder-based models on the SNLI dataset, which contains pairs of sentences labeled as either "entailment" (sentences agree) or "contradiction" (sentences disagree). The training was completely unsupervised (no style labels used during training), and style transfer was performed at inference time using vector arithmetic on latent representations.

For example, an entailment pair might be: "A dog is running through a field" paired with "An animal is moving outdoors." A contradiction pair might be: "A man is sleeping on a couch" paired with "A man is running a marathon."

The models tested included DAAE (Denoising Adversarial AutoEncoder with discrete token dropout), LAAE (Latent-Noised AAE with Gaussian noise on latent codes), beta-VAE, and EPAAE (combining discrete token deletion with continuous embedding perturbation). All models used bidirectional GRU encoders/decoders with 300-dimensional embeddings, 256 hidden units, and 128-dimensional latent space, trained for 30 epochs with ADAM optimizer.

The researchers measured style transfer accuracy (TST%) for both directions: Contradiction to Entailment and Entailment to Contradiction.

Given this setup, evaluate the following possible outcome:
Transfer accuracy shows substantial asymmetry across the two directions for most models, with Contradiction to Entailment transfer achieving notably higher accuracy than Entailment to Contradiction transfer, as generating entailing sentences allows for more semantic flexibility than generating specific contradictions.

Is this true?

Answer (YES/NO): NO